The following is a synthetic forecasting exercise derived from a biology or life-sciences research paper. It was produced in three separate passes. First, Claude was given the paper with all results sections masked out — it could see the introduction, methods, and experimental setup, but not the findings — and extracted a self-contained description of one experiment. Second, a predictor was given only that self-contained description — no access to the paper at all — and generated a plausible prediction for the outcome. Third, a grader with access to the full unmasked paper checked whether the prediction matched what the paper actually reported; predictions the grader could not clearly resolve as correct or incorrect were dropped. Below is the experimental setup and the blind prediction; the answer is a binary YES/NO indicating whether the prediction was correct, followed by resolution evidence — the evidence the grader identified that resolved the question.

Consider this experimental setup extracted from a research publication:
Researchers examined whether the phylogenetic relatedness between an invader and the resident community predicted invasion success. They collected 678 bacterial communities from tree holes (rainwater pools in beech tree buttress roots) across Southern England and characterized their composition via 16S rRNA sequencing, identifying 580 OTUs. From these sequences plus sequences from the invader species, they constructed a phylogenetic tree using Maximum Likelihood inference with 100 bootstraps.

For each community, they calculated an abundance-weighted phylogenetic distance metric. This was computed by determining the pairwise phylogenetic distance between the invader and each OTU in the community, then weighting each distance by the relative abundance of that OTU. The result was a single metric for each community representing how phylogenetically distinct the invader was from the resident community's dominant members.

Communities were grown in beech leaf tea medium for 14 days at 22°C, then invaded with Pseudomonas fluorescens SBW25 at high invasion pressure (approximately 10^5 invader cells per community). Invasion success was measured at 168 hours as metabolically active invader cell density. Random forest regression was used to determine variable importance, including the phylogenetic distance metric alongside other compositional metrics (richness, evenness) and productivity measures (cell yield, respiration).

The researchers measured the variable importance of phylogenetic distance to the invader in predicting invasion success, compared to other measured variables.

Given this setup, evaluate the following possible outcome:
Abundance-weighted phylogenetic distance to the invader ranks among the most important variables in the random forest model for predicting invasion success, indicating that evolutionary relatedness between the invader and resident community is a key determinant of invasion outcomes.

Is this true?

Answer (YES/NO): NO